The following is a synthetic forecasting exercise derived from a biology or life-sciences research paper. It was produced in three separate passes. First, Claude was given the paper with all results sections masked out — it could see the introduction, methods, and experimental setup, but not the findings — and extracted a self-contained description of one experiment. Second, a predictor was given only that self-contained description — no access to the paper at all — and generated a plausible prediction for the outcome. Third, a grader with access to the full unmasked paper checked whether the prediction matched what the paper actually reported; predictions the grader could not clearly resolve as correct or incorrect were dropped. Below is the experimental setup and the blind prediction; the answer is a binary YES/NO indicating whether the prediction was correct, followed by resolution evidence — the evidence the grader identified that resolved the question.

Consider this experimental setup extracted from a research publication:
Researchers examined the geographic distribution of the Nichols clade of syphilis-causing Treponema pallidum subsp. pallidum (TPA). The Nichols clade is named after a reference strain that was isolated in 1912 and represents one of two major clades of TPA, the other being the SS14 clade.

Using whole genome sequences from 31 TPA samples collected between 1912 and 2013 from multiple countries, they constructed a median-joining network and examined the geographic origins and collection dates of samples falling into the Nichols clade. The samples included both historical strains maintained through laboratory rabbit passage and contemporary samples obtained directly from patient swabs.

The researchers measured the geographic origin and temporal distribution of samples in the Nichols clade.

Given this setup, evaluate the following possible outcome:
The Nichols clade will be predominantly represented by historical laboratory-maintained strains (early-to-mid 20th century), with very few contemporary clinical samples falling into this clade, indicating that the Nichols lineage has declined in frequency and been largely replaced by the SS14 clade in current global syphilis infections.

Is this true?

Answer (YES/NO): YES